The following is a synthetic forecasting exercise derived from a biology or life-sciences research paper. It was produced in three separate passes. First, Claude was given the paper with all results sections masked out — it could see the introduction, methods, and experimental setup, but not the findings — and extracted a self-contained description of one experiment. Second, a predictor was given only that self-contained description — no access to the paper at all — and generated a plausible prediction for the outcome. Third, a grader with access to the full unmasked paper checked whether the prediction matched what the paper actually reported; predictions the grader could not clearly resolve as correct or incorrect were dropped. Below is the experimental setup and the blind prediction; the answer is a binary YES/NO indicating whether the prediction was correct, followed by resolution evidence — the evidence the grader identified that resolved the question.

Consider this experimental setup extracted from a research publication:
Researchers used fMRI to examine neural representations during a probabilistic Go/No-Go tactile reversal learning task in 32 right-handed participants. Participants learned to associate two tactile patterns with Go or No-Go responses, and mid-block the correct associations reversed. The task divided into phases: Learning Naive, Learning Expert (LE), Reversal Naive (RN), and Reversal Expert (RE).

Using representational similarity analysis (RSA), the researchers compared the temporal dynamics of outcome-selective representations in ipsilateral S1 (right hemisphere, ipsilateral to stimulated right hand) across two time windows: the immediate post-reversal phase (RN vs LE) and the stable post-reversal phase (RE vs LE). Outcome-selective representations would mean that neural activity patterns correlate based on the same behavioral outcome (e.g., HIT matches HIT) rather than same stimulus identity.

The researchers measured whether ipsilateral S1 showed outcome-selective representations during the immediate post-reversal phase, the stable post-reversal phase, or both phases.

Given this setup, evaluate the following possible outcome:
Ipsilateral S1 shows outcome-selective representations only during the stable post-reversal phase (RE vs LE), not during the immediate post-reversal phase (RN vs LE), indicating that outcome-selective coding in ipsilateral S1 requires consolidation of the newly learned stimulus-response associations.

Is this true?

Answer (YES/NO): YES